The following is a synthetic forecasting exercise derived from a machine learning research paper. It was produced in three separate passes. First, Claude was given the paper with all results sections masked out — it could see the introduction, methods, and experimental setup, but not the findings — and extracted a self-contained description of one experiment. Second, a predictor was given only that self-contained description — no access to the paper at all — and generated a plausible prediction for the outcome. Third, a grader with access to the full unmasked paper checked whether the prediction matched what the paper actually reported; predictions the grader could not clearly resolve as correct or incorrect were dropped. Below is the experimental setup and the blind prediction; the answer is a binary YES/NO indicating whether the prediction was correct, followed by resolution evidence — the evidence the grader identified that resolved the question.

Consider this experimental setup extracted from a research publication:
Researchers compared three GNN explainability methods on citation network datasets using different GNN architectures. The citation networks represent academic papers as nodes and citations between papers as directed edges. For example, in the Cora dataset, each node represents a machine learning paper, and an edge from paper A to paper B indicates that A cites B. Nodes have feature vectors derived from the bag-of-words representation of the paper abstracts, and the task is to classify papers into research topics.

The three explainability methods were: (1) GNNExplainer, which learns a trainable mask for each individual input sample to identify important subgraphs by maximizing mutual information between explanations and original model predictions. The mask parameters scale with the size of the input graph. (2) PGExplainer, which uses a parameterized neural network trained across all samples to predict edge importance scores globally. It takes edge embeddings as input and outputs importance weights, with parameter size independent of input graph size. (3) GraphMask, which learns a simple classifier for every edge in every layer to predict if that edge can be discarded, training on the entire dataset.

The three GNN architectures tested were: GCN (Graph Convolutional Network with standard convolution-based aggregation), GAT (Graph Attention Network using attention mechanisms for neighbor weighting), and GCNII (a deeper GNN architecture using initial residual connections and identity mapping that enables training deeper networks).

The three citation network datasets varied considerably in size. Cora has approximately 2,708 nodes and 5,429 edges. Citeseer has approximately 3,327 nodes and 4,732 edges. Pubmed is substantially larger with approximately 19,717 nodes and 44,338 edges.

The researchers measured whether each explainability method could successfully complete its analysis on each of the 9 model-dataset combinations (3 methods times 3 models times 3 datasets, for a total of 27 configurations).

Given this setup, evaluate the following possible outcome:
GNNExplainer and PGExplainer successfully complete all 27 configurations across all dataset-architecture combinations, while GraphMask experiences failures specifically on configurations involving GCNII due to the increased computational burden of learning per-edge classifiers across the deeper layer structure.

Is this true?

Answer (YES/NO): NO